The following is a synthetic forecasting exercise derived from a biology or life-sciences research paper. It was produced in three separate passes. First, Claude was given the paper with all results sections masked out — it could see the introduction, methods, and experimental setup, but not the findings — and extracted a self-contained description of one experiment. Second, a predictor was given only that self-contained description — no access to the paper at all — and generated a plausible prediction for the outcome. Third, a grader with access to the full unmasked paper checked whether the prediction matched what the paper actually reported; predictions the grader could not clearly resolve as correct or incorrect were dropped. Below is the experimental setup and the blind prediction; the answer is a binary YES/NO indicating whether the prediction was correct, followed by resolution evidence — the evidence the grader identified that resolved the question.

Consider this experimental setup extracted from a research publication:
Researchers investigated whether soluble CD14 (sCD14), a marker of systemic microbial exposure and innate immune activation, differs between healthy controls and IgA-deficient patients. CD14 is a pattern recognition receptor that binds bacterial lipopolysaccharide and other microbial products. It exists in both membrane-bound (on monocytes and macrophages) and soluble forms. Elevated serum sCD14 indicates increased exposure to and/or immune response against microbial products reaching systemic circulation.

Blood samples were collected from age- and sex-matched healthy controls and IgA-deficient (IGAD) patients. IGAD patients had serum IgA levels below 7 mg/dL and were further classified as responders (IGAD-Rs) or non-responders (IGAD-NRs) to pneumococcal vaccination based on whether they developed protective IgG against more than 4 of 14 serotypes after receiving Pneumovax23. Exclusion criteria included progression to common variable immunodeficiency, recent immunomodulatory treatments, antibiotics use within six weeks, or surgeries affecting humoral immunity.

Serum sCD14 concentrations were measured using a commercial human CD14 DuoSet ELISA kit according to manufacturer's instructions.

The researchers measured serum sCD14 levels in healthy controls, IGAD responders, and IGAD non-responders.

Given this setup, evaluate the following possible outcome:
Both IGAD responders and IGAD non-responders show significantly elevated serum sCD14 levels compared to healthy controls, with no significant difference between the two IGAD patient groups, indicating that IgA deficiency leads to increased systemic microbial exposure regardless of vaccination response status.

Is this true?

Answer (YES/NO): NO